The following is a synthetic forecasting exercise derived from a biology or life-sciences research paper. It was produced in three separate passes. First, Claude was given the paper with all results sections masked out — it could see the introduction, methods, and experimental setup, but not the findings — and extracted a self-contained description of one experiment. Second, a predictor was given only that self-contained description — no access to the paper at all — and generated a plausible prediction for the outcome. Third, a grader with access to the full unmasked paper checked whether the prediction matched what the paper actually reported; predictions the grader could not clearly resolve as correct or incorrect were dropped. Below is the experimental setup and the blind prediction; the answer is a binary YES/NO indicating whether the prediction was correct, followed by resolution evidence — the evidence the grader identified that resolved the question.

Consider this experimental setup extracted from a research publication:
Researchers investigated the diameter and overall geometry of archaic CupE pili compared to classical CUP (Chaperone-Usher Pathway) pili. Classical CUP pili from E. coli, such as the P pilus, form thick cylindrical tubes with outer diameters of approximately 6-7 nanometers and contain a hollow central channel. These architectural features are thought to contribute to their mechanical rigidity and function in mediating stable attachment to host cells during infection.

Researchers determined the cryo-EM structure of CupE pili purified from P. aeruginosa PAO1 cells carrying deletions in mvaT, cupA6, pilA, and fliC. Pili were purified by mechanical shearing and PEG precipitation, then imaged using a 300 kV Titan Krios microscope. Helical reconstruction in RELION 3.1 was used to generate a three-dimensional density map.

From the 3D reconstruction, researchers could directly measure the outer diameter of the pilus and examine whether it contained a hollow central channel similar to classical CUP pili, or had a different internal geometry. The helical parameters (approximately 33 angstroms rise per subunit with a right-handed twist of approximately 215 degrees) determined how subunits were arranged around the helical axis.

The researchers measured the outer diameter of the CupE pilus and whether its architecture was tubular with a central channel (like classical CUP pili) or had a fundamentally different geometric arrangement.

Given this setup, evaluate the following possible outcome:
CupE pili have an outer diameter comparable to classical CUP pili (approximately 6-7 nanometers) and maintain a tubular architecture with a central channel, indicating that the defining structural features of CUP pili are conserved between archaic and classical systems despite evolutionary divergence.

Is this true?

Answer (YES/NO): NO